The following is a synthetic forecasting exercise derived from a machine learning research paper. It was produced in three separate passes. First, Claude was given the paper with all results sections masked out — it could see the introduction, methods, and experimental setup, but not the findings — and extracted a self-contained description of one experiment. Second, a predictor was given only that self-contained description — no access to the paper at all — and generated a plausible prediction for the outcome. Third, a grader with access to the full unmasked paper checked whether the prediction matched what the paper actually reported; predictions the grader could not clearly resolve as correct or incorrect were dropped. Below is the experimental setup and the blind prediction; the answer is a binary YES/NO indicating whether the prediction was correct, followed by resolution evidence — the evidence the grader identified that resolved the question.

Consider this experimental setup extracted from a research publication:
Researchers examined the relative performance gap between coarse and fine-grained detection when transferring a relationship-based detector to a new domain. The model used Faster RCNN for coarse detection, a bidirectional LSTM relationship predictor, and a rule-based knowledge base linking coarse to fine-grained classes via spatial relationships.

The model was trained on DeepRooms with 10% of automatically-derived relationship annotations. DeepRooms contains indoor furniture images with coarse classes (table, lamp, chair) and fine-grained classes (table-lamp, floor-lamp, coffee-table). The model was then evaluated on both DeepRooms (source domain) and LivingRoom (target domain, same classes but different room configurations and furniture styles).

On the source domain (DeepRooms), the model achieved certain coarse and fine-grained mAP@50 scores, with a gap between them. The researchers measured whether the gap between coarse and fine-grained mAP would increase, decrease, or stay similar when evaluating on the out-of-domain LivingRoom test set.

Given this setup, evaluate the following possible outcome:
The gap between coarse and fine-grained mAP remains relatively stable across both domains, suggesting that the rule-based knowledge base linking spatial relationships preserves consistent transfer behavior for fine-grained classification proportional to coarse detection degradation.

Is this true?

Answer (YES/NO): YES